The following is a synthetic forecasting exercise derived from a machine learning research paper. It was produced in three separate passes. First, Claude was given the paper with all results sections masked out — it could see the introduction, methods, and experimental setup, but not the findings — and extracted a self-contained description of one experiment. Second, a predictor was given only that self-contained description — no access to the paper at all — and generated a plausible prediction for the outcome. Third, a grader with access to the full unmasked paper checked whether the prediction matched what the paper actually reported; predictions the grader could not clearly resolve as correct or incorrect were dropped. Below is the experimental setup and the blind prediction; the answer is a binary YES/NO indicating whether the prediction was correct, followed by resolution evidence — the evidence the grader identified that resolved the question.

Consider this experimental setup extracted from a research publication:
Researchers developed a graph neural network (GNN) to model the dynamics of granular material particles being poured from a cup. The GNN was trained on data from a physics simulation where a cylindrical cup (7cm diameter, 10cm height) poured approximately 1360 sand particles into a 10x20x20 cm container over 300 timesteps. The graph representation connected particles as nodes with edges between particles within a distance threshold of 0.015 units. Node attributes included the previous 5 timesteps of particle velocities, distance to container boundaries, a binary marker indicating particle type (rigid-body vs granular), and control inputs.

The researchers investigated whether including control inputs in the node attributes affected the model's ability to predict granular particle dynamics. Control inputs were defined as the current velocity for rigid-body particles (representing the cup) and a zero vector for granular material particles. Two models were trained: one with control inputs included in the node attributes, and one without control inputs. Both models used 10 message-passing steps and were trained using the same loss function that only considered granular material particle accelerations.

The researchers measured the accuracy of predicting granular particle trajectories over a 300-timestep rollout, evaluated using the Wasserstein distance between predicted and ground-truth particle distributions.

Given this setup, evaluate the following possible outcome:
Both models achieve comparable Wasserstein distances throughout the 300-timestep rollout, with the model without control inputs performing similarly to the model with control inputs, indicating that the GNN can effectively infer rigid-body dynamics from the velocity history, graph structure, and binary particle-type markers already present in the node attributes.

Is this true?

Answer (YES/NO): NO